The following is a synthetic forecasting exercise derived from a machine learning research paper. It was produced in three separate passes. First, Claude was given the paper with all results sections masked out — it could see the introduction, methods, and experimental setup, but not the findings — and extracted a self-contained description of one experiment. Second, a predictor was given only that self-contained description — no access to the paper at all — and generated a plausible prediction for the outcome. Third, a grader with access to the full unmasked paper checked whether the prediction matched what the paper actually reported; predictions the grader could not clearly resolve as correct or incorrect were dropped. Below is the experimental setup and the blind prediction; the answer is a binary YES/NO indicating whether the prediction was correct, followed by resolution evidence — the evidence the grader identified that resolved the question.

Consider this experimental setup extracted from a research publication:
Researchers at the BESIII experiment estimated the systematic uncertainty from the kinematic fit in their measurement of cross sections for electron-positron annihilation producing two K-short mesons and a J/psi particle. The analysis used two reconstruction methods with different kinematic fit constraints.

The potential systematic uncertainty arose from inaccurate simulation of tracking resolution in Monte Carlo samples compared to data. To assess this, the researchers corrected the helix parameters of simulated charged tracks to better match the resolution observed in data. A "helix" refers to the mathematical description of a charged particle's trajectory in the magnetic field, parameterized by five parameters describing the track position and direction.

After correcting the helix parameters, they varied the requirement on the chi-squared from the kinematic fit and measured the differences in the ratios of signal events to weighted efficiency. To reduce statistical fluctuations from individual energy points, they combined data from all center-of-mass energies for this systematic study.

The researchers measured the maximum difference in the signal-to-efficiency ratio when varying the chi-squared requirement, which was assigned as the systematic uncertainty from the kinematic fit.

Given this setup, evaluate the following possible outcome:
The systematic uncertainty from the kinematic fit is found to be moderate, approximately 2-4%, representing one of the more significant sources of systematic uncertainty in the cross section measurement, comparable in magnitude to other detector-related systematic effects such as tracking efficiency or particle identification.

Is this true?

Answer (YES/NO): YES